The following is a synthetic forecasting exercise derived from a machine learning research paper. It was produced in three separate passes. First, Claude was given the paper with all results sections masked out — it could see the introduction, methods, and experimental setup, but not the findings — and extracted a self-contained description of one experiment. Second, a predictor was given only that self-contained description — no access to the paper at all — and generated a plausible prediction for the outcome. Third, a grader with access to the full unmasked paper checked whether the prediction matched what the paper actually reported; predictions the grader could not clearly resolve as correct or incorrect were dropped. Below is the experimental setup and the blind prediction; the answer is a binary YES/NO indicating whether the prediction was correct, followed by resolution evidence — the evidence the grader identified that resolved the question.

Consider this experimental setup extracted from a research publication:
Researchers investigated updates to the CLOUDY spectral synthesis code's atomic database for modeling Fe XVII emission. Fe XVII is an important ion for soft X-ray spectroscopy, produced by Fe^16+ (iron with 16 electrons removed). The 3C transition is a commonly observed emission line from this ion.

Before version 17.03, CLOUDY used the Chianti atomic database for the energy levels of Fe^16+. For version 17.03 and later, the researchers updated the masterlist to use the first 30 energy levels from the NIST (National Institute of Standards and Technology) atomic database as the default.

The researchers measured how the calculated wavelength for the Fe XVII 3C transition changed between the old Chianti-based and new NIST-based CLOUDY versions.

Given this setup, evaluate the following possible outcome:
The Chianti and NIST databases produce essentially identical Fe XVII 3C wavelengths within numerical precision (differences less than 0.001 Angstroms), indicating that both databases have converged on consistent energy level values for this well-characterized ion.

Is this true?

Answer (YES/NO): NO